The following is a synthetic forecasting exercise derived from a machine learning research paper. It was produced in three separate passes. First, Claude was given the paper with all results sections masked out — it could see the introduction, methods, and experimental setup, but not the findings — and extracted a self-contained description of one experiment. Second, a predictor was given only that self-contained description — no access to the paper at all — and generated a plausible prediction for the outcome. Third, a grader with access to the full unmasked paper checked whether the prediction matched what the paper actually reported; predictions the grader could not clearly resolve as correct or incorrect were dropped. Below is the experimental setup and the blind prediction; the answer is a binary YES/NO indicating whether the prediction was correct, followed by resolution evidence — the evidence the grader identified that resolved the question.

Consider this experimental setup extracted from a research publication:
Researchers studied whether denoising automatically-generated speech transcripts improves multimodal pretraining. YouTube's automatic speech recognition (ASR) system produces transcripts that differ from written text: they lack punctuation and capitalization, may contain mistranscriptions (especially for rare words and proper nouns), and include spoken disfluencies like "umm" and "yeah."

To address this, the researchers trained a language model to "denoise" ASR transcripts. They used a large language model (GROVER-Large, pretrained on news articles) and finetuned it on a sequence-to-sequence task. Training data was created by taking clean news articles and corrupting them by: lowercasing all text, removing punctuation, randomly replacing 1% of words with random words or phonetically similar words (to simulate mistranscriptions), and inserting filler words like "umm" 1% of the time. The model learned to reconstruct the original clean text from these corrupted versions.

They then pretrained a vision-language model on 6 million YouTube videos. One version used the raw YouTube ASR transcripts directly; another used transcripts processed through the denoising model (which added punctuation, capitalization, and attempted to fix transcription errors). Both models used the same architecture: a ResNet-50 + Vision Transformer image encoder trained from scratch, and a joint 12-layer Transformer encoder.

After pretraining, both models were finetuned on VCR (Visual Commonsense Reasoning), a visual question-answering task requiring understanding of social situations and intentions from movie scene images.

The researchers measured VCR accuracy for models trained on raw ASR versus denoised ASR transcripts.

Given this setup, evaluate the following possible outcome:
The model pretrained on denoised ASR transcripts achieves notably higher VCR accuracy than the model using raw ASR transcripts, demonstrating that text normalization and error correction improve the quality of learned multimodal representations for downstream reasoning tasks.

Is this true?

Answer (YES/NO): YES